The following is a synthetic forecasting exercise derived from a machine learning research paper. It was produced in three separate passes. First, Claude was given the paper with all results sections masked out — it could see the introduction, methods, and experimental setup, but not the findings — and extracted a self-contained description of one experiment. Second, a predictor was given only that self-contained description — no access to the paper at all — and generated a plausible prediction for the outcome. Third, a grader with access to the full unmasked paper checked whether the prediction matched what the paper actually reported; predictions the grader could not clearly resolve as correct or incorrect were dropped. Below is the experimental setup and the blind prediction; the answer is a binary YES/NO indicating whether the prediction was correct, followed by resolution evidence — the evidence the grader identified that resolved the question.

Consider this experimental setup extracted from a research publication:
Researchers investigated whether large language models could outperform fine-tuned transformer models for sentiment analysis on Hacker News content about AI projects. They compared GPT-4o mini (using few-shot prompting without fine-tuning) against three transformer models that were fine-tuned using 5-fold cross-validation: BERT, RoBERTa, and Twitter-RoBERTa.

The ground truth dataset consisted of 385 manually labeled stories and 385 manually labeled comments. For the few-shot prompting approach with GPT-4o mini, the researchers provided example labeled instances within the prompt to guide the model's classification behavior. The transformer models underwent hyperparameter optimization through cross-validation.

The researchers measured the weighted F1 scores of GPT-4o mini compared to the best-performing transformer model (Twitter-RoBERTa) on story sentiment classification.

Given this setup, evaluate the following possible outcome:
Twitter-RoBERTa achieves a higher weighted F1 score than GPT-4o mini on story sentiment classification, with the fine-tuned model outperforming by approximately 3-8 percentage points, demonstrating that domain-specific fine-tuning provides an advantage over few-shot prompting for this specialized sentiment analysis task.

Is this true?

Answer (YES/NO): NO